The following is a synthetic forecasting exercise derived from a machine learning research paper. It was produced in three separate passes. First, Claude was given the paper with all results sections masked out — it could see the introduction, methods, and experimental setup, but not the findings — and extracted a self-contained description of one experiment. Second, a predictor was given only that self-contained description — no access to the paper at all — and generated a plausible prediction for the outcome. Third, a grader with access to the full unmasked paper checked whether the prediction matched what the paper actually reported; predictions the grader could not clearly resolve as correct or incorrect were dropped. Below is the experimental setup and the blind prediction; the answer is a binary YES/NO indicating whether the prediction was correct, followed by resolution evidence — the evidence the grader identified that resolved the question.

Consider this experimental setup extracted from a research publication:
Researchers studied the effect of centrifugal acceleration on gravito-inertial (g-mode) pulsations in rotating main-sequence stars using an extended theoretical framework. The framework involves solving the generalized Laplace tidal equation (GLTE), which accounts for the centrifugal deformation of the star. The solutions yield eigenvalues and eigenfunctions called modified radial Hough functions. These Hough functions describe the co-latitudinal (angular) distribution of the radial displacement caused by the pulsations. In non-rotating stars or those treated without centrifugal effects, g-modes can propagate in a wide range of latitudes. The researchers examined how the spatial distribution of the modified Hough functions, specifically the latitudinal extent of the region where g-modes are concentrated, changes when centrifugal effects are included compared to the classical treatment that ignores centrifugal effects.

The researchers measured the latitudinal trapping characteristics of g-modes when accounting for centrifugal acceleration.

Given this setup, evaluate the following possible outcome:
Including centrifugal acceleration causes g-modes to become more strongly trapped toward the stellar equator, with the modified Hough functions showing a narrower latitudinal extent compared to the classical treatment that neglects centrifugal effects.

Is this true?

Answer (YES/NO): YES